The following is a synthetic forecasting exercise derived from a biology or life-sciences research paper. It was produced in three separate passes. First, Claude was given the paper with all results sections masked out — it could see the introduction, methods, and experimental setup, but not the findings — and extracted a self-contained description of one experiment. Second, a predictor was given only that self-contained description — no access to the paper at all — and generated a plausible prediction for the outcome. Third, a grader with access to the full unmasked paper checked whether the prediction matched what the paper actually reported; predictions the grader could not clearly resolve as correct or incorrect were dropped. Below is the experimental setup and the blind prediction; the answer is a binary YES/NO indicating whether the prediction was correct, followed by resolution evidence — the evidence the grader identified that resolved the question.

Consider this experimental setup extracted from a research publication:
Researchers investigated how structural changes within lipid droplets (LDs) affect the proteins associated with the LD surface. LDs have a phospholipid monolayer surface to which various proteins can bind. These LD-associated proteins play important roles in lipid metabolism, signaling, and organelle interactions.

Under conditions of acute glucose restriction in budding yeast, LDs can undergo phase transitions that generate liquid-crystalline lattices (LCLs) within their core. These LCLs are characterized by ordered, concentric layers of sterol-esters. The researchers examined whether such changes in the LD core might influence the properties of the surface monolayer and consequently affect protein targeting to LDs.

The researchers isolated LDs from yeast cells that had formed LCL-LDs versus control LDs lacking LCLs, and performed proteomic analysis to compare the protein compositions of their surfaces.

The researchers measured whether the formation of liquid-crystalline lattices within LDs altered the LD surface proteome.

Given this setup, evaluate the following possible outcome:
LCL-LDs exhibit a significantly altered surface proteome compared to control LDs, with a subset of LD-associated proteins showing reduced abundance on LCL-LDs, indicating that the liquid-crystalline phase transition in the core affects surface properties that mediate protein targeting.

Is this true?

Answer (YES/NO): YES